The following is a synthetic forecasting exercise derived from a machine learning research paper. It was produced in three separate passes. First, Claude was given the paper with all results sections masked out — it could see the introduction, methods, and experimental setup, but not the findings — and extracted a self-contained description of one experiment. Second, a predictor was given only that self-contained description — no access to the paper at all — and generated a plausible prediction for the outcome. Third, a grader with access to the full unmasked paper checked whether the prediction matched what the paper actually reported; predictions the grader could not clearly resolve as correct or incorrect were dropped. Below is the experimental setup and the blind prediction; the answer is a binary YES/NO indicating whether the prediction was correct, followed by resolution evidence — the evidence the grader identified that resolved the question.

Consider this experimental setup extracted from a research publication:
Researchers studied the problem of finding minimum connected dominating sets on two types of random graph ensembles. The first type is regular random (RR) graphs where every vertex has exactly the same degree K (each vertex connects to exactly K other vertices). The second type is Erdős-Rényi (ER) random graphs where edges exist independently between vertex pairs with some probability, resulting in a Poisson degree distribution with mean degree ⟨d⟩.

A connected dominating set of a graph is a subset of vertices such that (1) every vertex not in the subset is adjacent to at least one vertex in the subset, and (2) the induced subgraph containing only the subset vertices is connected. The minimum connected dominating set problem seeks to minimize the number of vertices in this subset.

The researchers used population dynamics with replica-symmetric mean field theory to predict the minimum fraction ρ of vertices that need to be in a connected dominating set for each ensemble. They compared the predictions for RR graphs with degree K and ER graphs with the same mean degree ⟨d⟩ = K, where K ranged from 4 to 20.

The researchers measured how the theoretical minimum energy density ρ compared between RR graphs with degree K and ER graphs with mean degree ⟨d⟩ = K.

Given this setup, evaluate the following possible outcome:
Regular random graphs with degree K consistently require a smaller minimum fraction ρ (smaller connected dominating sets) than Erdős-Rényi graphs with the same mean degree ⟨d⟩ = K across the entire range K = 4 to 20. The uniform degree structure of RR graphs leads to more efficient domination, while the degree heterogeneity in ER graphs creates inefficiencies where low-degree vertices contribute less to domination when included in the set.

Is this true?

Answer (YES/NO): NO